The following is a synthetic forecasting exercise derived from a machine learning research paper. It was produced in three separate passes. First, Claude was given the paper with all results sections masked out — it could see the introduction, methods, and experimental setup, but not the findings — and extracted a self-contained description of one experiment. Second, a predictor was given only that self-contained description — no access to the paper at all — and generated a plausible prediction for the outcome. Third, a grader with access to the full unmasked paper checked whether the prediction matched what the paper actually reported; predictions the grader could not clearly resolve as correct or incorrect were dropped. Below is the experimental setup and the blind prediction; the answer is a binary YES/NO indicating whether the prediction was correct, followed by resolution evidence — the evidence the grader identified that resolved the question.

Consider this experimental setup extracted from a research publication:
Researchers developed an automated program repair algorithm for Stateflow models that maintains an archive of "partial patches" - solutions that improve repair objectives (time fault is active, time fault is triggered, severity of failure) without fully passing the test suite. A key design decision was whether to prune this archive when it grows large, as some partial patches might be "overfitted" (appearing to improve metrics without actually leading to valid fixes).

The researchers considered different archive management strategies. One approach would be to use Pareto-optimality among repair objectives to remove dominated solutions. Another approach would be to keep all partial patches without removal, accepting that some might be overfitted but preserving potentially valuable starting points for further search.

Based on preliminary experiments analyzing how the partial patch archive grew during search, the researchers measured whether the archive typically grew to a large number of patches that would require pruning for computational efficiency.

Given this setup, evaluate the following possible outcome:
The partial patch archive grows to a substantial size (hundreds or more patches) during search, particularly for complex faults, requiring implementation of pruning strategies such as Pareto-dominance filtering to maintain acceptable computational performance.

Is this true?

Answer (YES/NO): NO